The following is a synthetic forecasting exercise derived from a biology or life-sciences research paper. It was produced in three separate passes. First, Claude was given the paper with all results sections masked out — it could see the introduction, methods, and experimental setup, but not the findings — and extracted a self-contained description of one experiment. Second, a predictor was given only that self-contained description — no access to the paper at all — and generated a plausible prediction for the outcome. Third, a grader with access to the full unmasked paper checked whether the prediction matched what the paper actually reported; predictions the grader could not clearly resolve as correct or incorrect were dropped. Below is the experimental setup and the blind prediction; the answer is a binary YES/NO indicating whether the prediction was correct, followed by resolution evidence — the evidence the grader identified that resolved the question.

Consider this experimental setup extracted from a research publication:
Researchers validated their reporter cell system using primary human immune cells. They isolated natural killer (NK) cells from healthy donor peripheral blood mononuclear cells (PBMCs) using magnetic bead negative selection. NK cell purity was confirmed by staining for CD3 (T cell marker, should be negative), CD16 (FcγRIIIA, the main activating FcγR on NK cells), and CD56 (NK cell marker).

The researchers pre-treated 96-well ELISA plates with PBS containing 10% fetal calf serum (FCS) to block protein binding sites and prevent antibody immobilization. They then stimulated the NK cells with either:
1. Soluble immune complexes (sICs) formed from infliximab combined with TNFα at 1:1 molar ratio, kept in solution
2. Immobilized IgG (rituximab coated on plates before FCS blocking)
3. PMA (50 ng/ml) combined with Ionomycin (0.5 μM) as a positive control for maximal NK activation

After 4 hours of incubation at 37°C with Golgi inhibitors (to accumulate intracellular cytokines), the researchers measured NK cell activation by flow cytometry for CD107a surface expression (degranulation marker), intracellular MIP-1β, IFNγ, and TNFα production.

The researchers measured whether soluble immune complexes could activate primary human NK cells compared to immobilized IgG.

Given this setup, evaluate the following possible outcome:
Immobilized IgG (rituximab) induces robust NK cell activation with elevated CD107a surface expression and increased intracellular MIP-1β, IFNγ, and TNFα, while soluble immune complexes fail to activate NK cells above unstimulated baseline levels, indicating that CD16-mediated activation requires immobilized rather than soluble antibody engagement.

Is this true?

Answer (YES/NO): NO